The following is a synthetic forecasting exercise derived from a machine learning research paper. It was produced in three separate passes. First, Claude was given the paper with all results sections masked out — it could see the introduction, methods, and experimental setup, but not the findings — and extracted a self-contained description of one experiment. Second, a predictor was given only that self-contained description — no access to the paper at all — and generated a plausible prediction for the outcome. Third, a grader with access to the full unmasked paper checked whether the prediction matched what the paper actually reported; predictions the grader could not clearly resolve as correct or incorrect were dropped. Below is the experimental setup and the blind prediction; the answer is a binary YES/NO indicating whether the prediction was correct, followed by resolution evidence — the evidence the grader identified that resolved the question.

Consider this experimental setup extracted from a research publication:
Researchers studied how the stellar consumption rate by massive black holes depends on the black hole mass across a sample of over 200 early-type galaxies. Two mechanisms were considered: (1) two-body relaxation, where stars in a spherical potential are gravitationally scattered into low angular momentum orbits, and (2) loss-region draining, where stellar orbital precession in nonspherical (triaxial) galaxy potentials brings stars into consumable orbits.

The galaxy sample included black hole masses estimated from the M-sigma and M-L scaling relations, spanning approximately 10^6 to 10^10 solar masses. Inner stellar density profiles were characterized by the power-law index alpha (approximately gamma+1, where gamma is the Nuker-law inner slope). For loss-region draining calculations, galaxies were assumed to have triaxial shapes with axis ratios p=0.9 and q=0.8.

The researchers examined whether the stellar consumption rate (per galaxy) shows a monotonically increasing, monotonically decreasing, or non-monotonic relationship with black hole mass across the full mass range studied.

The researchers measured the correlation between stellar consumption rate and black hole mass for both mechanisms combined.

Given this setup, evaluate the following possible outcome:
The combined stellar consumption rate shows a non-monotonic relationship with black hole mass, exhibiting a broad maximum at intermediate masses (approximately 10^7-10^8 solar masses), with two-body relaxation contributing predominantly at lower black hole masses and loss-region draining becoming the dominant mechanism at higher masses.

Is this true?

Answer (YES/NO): NO